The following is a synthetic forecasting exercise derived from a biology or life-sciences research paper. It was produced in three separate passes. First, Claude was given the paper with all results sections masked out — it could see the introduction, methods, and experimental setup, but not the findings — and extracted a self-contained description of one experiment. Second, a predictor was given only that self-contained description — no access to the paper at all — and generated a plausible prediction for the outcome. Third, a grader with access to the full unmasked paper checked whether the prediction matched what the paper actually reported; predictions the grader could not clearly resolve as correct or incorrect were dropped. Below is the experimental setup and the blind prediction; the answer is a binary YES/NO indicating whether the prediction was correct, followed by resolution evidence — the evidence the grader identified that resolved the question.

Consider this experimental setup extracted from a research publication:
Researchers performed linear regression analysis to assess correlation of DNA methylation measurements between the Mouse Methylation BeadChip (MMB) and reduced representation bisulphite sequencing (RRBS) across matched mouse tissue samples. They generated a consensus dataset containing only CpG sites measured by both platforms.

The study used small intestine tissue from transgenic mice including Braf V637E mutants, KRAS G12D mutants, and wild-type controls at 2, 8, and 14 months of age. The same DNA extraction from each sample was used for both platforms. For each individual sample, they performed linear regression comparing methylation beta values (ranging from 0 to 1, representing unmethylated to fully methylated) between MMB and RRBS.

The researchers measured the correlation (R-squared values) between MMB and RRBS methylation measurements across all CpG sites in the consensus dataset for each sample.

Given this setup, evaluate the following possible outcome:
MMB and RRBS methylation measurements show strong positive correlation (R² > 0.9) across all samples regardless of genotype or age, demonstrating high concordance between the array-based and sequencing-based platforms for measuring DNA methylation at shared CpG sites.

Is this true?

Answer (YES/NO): YES